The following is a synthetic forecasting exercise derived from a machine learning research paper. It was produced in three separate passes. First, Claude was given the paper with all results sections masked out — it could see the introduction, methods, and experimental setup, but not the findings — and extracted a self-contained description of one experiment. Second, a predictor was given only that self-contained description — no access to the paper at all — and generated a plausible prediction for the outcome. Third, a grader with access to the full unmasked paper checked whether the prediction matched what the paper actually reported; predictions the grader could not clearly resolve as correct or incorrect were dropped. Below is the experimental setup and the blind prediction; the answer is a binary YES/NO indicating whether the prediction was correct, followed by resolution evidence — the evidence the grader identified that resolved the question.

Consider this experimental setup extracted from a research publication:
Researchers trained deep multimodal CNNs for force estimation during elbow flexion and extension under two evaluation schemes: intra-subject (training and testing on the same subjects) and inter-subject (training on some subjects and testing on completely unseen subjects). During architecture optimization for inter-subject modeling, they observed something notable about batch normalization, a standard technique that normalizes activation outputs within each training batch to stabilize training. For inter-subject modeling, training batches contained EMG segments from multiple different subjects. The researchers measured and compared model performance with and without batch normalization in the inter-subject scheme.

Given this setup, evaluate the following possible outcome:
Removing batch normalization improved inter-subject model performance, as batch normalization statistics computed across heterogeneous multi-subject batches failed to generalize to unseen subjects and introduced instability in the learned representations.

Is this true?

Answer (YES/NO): NO